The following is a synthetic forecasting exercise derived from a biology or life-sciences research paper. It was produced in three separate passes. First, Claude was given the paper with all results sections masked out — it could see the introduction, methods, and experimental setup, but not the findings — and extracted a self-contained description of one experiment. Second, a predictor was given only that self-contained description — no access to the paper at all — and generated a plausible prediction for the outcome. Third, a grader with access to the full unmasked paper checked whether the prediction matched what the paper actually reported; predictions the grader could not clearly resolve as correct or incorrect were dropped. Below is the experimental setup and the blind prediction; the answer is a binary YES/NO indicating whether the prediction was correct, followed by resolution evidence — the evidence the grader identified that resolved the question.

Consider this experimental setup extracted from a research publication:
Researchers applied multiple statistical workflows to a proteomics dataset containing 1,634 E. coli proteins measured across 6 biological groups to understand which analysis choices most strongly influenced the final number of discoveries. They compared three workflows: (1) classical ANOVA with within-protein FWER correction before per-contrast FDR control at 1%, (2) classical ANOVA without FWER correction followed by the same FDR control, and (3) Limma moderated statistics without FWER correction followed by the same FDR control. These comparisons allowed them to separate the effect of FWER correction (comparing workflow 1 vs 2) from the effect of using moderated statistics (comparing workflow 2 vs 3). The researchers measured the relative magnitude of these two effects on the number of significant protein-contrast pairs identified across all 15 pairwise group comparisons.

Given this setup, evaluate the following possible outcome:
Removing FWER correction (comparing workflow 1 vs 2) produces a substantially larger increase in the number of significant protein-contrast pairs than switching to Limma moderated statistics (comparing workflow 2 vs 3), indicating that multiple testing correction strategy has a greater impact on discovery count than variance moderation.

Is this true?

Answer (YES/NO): YES